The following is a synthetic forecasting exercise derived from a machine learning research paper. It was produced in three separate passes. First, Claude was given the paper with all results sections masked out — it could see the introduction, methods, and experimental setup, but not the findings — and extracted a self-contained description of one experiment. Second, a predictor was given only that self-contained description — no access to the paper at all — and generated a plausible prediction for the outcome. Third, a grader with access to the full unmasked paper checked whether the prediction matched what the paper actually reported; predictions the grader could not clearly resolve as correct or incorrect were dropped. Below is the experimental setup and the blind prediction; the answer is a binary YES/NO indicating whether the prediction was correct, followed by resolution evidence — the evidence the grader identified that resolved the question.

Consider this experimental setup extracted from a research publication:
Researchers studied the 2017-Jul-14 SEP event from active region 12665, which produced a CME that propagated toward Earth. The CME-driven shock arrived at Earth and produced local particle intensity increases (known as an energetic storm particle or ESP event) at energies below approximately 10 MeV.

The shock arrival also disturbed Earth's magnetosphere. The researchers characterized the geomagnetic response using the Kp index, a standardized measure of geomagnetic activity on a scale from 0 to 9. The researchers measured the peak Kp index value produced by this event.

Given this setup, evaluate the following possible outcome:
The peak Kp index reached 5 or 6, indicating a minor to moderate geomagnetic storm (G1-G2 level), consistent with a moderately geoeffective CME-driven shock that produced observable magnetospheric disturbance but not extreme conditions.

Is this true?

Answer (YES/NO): YES